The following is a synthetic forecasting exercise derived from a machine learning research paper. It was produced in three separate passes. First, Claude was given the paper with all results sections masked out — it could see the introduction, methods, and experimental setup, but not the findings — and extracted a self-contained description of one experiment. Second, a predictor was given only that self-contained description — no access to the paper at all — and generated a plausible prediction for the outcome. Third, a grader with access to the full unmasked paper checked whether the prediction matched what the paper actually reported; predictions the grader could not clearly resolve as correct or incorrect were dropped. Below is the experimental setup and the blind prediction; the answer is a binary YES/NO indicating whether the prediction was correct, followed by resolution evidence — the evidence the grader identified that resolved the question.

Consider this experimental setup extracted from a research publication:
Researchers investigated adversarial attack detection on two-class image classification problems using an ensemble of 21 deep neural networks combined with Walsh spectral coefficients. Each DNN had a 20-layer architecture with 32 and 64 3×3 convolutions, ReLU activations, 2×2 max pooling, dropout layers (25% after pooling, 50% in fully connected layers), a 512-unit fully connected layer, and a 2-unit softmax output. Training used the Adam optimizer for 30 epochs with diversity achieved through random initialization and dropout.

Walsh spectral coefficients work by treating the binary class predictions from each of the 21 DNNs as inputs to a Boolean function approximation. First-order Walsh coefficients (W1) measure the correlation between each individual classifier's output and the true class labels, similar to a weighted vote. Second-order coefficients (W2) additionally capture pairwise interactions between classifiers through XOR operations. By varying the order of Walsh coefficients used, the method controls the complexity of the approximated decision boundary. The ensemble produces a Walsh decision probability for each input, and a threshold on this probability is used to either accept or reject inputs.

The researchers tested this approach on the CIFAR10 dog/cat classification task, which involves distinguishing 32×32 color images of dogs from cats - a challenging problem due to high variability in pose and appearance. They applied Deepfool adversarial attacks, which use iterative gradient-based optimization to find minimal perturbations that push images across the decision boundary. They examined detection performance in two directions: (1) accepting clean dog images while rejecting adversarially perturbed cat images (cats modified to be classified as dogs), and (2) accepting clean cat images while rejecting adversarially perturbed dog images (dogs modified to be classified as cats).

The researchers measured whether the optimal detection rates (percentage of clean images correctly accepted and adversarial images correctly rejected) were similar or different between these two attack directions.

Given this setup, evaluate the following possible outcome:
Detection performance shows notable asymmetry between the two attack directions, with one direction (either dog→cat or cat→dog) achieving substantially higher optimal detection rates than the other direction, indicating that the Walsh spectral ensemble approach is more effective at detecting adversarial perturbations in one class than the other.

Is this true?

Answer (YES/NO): YES